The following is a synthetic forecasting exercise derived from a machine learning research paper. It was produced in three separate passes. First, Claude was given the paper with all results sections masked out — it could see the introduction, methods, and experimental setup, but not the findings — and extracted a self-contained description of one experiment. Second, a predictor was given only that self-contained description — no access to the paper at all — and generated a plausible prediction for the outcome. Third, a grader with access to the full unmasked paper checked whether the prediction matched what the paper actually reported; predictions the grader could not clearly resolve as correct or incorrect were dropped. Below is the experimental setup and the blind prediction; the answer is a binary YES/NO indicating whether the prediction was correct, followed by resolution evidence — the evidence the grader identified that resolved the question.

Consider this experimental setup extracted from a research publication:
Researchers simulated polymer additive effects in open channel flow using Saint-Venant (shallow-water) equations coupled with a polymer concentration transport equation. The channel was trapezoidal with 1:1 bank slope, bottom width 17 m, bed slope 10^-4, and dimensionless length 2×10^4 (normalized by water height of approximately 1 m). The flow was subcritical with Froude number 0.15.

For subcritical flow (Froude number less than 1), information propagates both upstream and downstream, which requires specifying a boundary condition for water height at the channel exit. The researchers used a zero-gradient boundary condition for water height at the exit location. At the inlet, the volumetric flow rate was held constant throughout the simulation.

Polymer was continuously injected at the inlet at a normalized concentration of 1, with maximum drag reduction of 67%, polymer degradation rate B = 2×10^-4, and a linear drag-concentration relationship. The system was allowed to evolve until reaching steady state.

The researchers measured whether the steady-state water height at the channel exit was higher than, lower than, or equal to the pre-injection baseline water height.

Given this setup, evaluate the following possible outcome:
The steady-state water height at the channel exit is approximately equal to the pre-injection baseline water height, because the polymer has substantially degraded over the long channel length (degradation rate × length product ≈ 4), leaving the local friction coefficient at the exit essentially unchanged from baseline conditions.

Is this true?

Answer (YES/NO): NO